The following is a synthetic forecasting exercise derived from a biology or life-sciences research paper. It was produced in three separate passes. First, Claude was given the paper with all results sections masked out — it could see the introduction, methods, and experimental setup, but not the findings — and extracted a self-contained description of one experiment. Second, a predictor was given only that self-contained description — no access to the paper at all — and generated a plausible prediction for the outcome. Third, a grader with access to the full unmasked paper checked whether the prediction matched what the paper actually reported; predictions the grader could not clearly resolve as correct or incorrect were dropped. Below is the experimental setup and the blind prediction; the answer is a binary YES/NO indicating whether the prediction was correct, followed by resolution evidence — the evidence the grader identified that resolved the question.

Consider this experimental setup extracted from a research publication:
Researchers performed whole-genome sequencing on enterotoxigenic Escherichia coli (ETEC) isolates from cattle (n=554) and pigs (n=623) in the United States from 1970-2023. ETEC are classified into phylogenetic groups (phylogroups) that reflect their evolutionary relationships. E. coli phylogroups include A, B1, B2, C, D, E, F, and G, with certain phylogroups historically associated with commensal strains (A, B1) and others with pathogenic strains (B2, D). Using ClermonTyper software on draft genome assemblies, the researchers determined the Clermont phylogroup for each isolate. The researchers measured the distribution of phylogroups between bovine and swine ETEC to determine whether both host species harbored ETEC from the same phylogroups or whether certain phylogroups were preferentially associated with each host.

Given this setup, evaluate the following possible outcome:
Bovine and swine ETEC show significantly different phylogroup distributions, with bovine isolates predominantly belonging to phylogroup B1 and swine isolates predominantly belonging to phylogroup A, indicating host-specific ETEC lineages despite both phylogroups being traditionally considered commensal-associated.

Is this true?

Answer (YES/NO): NO